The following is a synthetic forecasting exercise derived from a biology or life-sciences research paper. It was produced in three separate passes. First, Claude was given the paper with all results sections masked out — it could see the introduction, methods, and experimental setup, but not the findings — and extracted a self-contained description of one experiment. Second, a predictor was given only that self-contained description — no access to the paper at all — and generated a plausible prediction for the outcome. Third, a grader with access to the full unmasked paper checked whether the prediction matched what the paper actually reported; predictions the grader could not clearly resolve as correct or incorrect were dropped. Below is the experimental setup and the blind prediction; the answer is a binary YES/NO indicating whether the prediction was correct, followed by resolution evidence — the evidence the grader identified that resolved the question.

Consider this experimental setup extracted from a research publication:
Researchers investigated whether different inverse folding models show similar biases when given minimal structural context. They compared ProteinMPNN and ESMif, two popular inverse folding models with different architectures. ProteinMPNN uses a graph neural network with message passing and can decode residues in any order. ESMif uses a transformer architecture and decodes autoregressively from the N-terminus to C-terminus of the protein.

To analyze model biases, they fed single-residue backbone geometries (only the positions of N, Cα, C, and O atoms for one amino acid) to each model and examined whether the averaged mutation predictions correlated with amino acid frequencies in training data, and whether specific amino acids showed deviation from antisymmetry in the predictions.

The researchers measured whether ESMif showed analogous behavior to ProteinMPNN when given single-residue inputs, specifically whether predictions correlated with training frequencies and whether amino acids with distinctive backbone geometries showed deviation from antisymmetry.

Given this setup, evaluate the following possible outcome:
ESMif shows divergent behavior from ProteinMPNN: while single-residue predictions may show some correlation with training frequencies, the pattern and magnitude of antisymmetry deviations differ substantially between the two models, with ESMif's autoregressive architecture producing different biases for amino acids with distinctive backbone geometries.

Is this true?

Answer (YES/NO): NO